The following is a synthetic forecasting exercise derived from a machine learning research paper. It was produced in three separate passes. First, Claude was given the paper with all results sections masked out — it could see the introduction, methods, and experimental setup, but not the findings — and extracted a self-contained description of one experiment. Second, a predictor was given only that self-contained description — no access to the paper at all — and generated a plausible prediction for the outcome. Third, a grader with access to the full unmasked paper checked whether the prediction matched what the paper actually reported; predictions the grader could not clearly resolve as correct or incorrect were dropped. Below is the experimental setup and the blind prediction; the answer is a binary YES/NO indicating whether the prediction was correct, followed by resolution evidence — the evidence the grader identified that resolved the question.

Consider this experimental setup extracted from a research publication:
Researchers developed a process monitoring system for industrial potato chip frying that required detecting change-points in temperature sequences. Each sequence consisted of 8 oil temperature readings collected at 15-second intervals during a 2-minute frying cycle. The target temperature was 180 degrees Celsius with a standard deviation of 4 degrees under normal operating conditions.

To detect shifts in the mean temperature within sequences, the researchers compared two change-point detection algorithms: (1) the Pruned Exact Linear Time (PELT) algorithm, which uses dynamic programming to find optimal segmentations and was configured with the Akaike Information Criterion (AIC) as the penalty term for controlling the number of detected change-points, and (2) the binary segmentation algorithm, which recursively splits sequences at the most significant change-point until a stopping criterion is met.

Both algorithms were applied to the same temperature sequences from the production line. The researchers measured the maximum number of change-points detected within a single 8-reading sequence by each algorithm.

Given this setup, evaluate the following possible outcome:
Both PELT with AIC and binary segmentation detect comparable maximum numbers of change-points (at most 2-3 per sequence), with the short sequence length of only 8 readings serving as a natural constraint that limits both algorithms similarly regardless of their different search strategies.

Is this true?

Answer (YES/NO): NO